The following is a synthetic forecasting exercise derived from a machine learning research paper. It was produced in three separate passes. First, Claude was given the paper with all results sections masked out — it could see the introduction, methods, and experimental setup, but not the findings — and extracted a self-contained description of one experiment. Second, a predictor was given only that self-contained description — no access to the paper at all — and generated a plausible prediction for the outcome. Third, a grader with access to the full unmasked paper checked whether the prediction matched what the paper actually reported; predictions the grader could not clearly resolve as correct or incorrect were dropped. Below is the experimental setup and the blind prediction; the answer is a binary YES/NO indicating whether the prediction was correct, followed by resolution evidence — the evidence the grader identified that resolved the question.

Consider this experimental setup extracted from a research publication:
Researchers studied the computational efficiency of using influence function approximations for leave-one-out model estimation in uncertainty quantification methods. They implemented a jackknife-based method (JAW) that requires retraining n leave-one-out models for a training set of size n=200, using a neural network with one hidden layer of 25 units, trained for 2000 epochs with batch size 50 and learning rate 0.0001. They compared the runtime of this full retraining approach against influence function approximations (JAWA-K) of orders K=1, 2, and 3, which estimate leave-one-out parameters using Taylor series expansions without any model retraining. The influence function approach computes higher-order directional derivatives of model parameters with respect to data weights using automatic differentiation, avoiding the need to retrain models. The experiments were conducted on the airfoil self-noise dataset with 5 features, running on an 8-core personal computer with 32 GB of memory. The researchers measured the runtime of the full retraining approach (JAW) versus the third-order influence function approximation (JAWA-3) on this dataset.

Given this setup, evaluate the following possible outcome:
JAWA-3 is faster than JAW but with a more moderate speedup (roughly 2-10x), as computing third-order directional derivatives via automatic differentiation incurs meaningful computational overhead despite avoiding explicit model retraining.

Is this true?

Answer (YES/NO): NO